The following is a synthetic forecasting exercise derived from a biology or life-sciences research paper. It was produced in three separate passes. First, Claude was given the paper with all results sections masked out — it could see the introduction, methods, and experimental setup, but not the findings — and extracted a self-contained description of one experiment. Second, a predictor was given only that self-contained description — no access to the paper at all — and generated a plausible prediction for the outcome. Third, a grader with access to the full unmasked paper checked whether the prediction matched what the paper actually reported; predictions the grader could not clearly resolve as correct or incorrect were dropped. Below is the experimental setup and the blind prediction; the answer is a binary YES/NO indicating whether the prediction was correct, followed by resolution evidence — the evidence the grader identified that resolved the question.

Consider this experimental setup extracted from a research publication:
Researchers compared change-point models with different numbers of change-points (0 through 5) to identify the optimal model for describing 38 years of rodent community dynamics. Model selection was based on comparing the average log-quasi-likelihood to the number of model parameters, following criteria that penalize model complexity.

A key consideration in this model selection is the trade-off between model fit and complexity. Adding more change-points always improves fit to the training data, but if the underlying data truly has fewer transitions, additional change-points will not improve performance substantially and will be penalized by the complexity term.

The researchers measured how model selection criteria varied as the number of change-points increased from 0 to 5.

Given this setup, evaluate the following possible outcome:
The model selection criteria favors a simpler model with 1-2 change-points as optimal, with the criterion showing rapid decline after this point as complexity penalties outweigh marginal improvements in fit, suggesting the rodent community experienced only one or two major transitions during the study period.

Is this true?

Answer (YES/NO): NO